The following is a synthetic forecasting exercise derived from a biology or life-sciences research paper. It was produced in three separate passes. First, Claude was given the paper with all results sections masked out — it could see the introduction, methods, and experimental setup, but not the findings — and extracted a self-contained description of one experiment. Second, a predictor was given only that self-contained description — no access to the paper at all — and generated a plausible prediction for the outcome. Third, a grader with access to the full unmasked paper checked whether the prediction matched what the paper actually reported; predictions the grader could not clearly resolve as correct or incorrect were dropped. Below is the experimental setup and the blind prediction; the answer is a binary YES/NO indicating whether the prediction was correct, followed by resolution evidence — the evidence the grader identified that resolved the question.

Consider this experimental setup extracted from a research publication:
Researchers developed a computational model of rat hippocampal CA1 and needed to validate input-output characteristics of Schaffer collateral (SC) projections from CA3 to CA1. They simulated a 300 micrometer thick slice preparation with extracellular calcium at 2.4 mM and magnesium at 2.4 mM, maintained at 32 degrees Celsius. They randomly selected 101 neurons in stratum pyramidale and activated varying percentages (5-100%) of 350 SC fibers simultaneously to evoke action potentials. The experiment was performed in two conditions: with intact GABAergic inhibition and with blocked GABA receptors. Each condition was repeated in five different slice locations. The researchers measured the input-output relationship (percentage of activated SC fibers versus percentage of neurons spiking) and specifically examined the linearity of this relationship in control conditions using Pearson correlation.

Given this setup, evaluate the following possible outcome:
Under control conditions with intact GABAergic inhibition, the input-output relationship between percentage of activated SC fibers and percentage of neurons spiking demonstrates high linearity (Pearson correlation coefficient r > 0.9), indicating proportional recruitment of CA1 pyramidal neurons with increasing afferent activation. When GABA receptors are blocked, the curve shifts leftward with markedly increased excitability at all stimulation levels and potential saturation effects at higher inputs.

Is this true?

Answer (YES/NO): YES